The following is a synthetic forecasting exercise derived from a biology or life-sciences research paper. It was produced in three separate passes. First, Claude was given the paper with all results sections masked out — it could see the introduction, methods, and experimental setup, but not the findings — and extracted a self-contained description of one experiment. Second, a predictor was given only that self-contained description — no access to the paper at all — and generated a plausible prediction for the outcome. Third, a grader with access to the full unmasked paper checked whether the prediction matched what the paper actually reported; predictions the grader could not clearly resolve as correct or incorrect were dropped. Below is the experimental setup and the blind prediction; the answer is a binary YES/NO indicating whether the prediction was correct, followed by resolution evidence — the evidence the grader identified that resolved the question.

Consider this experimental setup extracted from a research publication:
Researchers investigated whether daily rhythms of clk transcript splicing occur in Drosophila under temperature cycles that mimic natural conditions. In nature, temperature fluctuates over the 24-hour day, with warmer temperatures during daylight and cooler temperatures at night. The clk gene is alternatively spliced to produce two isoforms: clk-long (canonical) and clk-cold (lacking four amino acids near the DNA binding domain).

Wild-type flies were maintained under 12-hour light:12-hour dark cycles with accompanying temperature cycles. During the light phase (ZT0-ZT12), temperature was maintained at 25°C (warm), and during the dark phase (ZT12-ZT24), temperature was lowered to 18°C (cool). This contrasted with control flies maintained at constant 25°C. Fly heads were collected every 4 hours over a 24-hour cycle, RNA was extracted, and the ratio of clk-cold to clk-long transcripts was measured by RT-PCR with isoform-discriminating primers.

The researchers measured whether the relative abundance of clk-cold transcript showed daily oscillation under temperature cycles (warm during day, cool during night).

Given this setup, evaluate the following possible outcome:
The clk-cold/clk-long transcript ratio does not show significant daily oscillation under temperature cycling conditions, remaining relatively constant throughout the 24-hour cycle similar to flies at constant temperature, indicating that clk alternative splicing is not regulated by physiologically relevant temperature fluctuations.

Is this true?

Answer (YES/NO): NO